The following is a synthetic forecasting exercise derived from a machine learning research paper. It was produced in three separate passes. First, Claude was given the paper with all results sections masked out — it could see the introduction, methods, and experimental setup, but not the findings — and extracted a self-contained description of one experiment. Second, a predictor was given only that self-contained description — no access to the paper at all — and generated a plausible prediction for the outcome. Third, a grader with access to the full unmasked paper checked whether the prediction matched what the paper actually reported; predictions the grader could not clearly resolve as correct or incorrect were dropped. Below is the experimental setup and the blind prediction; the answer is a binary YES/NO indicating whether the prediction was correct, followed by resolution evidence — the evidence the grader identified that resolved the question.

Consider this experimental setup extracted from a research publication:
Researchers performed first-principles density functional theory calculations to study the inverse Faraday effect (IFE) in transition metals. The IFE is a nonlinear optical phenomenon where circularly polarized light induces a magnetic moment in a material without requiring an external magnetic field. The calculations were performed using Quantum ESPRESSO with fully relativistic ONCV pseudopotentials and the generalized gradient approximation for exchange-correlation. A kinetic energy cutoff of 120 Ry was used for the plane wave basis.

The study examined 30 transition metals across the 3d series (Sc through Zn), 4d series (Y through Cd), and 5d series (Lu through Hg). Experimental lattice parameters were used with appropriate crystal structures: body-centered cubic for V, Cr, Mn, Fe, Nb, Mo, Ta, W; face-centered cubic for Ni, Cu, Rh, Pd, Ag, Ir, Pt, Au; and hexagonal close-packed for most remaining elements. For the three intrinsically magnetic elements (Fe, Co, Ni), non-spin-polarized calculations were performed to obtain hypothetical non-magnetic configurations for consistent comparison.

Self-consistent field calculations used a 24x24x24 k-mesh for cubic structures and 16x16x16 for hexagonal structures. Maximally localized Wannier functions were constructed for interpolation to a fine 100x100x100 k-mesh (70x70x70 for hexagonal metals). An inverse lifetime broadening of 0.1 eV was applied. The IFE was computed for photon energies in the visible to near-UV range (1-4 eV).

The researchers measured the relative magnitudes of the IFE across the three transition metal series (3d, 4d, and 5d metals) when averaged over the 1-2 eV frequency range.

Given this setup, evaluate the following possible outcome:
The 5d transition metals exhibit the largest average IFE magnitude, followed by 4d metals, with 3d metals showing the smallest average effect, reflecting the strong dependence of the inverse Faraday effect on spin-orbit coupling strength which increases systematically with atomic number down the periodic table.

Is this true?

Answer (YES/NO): YES